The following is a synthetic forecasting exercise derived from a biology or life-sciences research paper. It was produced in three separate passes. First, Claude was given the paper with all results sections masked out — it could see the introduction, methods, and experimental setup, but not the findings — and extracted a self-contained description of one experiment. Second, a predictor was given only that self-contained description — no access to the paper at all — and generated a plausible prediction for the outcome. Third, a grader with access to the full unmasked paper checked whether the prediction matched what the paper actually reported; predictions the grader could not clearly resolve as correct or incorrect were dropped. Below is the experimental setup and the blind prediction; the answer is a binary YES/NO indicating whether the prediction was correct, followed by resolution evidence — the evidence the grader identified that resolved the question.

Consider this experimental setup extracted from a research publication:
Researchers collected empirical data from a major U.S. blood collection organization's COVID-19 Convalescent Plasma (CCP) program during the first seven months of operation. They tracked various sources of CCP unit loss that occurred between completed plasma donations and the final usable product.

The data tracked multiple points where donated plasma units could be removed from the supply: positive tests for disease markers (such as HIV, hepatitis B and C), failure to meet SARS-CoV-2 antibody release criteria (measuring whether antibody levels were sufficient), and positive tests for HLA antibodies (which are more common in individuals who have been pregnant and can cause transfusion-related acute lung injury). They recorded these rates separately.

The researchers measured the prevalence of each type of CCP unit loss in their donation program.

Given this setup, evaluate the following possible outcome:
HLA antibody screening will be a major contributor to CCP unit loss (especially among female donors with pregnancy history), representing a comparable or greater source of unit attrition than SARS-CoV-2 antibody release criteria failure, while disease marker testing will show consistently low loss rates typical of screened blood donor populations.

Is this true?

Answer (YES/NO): YES